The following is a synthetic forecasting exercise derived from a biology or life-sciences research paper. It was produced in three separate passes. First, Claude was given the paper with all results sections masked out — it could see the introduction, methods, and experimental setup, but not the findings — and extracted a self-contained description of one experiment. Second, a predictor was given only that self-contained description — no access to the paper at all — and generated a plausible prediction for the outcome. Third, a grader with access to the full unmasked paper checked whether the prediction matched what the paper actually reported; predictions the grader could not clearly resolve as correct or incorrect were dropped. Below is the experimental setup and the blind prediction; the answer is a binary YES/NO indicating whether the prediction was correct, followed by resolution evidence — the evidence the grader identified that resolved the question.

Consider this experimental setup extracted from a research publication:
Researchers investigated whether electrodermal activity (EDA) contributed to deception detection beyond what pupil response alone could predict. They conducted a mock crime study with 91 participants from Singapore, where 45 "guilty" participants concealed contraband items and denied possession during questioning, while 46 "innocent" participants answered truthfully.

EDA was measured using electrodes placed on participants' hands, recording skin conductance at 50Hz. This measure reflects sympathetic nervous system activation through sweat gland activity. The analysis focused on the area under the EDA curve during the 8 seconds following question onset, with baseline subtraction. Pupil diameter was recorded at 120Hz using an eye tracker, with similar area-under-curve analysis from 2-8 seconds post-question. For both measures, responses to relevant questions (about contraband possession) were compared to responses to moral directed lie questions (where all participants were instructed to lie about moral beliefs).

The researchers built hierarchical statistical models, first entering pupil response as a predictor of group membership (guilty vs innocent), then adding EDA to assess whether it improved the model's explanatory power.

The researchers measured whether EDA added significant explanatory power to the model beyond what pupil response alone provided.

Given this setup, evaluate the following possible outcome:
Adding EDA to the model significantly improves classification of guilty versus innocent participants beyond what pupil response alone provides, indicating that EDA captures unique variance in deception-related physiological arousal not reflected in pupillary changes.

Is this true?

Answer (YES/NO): YES